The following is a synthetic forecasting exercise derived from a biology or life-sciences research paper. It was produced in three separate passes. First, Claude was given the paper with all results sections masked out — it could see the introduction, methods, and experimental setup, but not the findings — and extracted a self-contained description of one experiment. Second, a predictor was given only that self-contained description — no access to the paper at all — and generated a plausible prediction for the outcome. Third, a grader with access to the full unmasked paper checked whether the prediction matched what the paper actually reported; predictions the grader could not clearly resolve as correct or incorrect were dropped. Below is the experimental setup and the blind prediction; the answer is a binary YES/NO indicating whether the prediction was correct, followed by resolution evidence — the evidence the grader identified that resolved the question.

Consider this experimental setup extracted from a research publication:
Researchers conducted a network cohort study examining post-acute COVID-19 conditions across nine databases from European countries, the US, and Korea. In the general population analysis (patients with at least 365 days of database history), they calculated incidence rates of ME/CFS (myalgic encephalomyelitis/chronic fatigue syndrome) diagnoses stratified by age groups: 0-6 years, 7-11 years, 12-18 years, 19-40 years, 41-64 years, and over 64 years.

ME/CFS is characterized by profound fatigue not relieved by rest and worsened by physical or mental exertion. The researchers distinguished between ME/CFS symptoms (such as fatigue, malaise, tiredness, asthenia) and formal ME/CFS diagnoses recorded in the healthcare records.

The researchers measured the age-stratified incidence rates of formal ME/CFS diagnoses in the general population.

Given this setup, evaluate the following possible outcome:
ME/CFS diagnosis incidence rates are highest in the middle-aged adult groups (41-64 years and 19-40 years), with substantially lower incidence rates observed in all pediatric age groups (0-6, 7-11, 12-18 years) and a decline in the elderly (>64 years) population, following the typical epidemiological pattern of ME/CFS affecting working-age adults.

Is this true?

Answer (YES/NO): YES